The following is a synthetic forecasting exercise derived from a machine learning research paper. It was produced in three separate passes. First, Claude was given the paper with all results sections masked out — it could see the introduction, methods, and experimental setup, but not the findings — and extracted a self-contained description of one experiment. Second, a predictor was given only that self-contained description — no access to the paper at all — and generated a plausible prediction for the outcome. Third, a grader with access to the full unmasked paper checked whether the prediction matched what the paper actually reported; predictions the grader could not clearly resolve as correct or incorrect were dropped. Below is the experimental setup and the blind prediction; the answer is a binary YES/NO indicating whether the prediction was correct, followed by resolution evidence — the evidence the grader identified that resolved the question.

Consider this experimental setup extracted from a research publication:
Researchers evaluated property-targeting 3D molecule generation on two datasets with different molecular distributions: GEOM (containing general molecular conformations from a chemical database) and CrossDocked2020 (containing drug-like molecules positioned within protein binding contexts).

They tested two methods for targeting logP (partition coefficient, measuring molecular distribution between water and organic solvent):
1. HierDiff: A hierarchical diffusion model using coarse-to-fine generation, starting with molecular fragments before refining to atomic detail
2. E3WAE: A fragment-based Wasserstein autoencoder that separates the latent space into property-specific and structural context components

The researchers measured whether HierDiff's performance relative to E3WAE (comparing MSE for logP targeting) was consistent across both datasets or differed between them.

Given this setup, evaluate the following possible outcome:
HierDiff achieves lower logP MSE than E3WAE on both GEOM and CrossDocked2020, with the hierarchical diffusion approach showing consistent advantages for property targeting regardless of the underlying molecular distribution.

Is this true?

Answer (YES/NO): NO